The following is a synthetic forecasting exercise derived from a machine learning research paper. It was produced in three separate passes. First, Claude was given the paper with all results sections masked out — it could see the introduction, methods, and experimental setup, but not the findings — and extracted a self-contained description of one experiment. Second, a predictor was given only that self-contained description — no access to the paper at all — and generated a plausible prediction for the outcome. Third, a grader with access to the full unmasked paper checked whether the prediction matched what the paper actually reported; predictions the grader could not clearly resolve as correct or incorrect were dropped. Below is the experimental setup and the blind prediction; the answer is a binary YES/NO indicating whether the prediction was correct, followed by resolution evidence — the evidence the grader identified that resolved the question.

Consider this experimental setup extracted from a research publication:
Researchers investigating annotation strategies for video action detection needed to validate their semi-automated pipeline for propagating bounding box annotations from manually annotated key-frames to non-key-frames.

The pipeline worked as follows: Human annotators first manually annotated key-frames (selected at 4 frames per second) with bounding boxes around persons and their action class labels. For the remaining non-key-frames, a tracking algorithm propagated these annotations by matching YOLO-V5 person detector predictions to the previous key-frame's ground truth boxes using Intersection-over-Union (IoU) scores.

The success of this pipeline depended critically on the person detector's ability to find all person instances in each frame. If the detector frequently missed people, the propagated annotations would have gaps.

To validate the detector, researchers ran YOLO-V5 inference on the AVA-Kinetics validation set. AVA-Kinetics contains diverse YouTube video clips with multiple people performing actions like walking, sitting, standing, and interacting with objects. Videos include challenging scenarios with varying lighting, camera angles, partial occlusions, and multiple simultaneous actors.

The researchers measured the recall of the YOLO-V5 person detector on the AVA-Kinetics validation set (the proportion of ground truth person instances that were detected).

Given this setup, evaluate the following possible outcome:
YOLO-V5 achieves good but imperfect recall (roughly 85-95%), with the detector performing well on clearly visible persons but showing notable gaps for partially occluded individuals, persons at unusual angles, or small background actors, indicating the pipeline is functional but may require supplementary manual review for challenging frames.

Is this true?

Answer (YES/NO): NO